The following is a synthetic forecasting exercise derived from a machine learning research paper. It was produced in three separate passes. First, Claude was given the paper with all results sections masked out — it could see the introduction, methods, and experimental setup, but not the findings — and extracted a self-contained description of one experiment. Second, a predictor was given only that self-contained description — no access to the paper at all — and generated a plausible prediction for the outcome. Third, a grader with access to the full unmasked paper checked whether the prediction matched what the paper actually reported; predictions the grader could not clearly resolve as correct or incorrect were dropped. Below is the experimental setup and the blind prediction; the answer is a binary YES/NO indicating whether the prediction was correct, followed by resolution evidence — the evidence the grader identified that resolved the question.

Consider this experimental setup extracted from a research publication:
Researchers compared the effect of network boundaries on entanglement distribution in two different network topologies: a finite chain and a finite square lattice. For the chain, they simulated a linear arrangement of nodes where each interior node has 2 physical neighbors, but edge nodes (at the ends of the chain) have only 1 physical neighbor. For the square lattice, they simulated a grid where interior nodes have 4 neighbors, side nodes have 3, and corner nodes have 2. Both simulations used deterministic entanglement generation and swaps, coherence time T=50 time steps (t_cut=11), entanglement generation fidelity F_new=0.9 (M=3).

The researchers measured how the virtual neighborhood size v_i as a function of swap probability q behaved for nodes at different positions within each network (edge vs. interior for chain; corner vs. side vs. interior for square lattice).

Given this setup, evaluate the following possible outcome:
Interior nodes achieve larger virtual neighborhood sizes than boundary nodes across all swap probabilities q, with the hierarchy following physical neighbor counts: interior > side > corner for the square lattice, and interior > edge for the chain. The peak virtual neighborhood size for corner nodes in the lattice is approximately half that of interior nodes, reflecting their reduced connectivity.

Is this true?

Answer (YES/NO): YES